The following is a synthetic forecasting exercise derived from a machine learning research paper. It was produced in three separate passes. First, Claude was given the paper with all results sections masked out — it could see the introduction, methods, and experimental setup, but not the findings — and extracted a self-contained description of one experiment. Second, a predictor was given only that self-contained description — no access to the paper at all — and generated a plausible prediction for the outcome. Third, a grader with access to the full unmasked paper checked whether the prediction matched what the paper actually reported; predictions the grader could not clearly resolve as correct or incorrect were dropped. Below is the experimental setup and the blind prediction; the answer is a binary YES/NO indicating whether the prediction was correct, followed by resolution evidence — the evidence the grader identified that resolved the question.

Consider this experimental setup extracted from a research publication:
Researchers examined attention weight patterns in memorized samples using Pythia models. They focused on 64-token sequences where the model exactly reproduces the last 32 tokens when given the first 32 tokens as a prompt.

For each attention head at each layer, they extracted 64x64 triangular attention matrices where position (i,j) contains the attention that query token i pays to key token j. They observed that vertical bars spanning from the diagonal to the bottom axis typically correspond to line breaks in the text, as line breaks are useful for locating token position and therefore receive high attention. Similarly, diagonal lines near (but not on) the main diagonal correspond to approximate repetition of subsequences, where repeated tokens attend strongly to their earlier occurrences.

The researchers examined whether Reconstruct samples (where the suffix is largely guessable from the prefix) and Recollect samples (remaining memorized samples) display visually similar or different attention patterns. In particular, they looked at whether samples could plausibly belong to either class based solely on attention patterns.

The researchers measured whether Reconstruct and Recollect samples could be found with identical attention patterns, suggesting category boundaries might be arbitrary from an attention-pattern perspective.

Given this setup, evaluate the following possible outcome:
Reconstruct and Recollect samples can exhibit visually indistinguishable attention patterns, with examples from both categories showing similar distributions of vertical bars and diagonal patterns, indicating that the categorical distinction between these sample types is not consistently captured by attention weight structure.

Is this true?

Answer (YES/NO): YES